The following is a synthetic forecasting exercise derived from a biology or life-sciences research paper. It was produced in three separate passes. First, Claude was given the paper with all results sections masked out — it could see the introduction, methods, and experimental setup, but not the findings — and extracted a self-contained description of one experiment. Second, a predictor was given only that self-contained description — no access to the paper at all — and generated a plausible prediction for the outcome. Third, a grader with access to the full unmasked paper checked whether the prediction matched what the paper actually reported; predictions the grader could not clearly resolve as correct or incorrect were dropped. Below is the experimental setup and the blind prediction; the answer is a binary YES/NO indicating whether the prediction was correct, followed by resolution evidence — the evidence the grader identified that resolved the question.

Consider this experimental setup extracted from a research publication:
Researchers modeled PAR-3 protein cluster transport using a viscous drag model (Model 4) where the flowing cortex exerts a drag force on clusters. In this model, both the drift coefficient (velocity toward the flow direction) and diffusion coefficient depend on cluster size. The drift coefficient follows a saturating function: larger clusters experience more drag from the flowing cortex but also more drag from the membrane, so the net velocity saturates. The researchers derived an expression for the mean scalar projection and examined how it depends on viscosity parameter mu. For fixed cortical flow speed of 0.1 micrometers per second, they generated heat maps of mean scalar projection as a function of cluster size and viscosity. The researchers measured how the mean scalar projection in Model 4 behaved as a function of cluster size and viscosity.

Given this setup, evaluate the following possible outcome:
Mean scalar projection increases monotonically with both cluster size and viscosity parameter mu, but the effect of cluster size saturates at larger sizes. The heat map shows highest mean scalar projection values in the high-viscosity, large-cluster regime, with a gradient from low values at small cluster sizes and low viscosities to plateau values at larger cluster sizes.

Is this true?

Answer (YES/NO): YES